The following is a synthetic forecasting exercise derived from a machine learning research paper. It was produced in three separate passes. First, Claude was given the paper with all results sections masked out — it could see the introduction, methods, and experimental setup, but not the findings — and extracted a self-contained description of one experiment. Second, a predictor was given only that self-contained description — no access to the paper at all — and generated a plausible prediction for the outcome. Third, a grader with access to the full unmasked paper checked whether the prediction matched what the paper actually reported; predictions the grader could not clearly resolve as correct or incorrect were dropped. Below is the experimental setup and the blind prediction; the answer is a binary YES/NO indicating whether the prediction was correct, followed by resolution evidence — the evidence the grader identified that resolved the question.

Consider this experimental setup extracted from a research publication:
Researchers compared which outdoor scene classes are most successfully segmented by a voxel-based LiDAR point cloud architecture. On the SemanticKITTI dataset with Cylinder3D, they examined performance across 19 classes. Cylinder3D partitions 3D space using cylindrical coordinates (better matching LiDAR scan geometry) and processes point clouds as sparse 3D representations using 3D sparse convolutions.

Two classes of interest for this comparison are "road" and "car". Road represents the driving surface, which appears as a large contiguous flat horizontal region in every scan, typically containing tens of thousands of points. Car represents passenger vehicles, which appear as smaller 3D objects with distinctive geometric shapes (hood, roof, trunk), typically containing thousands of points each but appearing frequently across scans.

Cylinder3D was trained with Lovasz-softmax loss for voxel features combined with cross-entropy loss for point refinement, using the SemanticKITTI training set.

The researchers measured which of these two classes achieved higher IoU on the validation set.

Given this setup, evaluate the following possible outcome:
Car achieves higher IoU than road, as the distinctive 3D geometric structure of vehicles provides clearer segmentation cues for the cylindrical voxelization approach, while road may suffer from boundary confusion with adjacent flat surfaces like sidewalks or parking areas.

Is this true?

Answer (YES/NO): YES